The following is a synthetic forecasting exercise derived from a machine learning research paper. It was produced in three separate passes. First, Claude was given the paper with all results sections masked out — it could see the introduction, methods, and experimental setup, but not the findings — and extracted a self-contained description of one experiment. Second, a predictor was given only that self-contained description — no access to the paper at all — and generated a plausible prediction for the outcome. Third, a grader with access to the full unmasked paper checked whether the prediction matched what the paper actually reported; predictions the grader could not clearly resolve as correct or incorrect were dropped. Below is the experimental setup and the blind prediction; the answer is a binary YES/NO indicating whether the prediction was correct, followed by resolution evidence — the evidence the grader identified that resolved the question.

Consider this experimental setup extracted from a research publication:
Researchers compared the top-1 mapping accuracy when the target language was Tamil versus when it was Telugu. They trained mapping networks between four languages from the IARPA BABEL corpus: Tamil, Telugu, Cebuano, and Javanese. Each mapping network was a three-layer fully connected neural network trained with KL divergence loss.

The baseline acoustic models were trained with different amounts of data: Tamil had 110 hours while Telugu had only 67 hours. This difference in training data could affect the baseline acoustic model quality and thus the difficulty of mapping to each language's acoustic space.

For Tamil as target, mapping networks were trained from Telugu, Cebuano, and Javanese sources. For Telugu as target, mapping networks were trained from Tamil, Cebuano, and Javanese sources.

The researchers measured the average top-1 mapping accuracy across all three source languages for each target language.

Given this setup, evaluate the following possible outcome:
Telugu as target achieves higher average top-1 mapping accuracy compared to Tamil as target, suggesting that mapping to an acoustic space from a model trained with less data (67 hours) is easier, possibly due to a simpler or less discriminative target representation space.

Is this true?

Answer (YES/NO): YES